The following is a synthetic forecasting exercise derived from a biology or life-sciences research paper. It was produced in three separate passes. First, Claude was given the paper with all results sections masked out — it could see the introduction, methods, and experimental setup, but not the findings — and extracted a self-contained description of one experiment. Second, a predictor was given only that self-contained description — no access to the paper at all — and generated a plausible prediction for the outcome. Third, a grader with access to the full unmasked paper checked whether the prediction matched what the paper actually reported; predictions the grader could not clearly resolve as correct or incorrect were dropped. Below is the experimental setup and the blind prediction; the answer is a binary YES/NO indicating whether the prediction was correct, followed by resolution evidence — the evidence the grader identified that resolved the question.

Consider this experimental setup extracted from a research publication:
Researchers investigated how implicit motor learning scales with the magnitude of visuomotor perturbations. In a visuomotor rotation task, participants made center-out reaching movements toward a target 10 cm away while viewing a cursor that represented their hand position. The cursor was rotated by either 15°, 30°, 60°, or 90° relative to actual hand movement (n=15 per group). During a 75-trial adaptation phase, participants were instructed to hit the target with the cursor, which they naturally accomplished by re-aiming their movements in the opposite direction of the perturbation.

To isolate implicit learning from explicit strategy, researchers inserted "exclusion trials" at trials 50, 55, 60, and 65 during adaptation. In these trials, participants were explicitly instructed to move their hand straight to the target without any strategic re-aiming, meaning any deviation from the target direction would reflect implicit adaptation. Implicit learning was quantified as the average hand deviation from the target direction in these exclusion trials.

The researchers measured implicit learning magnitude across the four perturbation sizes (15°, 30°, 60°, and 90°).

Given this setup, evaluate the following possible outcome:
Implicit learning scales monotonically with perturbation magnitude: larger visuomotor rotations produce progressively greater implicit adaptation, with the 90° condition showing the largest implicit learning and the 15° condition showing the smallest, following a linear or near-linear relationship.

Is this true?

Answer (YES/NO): NO